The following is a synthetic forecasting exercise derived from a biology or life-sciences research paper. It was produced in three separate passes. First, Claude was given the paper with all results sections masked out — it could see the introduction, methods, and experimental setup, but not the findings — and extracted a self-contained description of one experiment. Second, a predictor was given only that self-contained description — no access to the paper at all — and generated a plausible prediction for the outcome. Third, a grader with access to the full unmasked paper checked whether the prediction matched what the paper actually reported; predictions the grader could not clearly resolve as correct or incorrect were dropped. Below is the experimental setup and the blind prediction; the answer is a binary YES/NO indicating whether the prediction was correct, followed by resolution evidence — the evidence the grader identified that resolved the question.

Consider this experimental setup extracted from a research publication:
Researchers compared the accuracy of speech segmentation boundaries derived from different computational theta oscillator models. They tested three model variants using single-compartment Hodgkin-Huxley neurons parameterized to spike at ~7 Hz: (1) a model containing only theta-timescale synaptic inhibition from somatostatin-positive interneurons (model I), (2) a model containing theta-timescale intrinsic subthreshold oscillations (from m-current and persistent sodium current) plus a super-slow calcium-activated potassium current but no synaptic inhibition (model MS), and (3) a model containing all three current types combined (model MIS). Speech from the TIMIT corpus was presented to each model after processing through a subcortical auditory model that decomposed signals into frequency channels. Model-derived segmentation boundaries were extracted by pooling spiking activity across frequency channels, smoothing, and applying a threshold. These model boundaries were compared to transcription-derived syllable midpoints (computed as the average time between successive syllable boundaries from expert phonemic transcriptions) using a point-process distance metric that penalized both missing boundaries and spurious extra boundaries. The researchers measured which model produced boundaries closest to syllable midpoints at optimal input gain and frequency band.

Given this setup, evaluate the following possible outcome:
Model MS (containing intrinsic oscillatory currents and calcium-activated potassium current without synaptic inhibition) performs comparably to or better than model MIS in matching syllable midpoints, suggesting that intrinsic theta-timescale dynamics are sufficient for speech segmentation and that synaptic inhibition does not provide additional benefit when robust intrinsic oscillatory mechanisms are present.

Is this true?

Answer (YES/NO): YES